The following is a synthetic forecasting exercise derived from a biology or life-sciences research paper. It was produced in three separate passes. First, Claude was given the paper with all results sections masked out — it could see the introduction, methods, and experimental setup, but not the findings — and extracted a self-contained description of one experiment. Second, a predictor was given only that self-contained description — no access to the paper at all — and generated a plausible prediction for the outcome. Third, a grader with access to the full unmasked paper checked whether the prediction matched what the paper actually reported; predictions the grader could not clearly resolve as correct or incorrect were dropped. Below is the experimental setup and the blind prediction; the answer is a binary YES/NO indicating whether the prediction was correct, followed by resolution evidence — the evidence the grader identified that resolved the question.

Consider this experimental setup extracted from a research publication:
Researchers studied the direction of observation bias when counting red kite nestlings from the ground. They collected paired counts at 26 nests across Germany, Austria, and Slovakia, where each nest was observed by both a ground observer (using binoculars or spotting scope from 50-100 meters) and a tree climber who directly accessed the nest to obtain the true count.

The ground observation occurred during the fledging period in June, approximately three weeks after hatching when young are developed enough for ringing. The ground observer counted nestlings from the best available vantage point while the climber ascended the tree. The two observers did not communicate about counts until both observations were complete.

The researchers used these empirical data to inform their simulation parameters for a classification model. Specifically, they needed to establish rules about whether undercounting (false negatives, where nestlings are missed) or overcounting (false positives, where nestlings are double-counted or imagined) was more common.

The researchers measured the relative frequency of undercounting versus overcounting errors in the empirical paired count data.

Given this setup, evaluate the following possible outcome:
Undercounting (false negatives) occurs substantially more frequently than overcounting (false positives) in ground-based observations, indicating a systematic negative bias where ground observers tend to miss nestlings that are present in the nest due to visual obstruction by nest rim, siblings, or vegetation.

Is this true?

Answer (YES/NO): YES